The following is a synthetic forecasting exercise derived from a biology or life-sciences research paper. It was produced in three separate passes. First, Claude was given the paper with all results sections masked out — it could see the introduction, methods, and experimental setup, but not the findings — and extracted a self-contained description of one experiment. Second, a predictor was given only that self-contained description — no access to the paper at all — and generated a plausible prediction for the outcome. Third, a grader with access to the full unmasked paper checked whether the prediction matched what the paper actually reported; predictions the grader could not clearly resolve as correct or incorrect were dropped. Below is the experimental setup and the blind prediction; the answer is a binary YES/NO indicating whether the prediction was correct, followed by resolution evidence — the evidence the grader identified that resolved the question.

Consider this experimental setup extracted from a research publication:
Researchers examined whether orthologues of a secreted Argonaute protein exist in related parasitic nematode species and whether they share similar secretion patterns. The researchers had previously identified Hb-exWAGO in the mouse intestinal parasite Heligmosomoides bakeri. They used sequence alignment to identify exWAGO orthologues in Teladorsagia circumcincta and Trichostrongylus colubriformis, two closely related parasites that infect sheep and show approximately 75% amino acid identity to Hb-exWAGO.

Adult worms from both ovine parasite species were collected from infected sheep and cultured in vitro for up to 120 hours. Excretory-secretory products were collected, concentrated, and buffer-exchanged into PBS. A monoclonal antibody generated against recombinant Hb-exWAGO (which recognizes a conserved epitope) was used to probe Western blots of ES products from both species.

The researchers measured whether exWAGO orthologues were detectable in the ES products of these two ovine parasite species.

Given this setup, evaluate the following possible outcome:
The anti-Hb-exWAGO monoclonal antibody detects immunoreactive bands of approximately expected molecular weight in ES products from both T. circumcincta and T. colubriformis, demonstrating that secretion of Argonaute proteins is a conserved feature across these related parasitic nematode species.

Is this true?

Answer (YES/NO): YES